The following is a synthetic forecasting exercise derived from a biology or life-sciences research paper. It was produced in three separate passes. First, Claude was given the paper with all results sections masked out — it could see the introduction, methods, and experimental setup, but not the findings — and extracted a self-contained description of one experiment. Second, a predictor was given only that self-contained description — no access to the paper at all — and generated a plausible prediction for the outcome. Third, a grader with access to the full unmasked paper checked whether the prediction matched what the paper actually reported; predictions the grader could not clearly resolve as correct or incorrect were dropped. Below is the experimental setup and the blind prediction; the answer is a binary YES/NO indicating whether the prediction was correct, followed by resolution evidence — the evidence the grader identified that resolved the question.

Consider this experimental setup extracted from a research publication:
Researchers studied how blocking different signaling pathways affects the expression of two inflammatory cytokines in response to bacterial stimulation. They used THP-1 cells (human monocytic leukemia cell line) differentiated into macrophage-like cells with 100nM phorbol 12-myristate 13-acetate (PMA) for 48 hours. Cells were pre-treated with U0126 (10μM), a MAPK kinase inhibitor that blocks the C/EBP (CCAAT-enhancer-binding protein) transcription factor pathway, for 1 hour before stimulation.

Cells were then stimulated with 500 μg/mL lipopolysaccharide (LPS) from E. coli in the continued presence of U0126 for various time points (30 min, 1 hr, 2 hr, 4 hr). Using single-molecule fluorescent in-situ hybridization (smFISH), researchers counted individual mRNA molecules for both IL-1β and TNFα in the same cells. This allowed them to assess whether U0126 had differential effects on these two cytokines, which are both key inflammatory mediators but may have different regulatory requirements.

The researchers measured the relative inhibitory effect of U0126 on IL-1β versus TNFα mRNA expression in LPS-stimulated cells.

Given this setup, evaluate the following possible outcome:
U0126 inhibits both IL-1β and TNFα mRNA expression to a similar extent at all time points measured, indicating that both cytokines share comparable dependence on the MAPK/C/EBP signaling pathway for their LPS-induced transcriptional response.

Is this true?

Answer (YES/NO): NO